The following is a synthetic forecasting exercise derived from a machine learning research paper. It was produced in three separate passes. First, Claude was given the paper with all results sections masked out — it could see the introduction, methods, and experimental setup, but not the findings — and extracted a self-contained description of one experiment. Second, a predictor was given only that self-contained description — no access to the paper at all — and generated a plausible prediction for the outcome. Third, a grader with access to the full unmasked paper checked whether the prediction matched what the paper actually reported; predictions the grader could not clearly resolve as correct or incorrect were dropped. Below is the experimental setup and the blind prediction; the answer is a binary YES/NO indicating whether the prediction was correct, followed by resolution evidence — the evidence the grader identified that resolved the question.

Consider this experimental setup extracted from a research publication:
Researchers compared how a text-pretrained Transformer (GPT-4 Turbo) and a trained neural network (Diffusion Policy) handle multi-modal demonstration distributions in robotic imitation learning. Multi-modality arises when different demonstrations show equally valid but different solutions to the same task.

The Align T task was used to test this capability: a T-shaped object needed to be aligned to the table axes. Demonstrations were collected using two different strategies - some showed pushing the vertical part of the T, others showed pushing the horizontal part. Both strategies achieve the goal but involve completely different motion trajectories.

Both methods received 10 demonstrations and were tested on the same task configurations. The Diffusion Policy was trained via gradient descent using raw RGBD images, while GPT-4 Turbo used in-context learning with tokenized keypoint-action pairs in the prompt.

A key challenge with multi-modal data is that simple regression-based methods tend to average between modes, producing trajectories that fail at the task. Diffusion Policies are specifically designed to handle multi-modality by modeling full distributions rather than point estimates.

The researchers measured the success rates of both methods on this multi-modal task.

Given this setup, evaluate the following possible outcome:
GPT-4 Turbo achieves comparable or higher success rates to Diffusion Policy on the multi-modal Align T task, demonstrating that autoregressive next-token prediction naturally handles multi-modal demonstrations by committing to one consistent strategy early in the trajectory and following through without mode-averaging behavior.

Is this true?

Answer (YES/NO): YES